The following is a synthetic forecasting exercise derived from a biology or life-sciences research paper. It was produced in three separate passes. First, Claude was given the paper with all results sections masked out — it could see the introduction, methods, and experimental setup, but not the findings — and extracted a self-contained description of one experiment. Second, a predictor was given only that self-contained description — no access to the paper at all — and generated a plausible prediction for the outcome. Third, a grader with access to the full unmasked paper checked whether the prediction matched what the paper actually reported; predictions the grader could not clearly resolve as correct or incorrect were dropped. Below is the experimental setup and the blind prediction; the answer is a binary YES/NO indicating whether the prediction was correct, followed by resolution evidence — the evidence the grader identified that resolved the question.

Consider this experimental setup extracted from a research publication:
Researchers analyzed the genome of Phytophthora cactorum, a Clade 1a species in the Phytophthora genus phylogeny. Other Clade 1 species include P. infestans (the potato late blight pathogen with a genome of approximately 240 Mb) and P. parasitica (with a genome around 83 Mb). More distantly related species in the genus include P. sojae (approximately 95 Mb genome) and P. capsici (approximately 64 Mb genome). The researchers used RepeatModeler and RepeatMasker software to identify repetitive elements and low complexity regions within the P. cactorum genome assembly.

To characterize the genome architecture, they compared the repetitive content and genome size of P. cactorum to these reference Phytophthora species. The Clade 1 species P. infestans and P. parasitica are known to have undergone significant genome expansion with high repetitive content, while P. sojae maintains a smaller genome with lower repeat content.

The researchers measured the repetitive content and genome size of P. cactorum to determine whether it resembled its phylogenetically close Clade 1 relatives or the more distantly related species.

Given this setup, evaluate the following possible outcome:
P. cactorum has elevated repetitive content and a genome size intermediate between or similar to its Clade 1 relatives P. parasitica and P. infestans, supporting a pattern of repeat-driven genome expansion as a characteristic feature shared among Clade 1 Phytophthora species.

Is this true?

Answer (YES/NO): NO